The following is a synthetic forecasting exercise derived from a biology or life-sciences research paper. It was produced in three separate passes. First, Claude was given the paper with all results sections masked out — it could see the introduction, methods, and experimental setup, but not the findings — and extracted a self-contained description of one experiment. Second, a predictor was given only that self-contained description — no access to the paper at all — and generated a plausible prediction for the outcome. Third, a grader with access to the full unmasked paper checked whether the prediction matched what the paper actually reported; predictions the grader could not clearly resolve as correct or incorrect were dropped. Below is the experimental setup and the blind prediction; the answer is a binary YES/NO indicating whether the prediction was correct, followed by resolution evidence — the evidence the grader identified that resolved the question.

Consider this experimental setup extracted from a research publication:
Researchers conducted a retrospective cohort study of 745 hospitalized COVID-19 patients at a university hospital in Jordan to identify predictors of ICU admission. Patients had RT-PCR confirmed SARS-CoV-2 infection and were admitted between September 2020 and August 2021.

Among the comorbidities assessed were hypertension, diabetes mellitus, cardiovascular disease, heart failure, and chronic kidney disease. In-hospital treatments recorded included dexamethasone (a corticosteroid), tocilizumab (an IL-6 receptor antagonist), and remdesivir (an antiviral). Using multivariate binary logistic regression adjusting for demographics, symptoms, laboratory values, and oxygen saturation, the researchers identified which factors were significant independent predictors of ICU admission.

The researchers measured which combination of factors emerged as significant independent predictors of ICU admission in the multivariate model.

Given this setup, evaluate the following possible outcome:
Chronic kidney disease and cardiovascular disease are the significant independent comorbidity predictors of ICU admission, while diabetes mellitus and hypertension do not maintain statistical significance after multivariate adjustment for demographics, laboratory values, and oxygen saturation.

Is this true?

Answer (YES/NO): NO